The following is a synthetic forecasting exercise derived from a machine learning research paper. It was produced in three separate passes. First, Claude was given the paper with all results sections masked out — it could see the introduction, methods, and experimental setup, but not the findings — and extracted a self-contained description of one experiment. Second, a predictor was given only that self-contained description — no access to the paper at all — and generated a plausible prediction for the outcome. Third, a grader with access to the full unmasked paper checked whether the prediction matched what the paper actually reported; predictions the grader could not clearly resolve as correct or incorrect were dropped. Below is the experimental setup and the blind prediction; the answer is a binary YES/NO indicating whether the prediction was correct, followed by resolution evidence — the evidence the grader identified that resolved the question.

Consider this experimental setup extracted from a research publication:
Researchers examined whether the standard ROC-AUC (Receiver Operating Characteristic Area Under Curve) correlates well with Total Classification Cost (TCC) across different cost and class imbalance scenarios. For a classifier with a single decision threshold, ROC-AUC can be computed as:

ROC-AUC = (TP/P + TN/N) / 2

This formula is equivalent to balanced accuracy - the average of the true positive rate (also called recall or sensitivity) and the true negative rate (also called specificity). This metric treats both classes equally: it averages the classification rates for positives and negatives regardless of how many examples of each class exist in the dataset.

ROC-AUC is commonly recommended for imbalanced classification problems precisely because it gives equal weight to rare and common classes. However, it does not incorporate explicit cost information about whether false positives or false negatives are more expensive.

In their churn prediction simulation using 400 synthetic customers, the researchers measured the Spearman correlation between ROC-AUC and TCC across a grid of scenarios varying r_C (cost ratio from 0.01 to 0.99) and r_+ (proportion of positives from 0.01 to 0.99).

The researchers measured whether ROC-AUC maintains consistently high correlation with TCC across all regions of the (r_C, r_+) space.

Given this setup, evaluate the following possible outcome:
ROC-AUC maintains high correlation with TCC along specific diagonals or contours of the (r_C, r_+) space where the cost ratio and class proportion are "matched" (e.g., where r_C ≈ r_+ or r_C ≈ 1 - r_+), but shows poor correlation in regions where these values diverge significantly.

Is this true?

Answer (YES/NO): NO